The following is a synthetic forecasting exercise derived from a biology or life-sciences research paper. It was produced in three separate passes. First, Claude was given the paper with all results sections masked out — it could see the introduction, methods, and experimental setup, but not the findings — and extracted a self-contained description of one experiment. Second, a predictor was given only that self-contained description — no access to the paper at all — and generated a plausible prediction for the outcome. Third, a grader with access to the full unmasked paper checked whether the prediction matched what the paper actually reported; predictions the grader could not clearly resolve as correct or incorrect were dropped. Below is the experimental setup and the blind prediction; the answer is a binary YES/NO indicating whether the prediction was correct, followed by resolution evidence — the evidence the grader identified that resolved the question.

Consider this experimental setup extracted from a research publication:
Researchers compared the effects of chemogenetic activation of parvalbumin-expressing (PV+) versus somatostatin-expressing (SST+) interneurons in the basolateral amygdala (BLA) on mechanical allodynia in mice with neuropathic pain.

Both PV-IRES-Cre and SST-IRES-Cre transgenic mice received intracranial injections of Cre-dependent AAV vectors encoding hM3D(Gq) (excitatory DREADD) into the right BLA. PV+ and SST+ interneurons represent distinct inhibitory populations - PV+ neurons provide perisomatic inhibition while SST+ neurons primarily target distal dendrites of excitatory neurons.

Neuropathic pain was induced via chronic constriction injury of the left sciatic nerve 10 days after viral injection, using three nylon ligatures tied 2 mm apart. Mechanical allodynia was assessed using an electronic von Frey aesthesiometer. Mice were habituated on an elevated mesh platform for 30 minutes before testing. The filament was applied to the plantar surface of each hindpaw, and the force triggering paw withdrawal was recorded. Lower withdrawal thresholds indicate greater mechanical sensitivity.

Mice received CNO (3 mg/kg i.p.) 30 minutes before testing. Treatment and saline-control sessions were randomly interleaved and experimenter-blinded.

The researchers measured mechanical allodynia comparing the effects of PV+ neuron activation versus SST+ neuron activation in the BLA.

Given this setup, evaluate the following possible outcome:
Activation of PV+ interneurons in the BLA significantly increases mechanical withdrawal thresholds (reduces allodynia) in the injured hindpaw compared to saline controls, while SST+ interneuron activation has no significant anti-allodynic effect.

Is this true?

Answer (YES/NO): NO